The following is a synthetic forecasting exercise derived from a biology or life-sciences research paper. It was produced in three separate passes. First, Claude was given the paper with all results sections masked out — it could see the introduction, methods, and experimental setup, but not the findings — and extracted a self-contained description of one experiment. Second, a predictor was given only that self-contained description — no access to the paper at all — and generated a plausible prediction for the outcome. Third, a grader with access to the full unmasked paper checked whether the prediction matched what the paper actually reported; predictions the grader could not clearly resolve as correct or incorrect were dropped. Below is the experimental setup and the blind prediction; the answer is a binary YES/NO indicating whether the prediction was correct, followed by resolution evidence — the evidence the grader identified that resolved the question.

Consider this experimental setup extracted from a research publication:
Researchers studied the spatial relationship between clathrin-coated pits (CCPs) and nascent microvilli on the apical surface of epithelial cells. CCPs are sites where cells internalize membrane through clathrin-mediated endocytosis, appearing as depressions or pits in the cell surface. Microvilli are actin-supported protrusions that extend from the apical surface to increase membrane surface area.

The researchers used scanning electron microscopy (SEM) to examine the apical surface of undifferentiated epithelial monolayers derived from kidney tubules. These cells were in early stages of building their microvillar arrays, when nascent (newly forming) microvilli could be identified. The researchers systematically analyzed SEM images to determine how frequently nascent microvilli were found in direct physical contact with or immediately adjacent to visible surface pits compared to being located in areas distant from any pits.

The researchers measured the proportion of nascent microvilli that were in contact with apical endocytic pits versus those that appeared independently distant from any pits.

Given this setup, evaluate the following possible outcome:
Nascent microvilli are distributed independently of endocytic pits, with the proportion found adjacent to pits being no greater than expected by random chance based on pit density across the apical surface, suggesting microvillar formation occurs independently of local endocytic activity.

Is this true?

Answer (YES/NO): NO